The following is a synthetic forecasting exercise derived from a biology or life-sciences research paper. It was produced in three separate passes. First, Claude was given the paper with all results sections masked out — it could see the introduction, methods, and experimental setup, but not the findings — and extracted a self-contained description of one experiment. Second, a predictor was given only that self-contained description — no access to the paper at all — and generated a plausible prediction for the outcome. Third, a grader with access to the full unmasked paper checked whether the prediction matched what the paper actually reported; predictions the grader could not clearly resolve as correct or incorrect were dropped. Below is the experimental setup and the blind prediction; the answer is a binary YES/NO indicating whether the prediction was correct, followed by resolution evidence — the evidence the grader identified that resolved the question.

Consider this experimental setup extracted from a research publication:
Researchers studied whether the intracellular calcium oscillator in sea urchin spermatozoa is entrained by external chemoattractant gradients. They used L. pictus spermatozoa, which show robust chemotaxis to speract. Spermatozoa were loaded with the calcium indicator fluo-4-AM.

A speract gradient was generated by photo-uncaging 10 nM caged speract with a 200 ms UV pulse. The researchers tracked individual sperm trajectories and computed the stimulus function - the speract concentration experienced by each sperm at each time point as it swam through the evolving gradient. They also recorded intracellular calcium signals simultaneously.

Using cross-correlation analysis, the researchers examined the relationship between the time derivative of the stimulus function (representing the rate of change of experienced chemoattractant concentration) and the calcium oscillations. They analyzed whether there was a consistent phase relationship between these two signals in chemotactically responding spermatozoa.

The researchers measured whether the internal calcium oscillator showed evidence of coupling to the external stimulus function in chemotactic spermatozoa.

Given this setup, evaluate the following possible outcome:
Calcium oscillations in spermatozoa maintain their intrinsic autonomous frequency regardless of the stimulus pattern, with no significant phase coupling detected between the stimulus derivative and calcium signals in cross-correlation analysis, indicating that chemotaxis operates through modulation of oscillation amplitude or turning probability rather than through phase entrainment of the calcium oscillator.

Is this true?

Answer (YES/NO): NO